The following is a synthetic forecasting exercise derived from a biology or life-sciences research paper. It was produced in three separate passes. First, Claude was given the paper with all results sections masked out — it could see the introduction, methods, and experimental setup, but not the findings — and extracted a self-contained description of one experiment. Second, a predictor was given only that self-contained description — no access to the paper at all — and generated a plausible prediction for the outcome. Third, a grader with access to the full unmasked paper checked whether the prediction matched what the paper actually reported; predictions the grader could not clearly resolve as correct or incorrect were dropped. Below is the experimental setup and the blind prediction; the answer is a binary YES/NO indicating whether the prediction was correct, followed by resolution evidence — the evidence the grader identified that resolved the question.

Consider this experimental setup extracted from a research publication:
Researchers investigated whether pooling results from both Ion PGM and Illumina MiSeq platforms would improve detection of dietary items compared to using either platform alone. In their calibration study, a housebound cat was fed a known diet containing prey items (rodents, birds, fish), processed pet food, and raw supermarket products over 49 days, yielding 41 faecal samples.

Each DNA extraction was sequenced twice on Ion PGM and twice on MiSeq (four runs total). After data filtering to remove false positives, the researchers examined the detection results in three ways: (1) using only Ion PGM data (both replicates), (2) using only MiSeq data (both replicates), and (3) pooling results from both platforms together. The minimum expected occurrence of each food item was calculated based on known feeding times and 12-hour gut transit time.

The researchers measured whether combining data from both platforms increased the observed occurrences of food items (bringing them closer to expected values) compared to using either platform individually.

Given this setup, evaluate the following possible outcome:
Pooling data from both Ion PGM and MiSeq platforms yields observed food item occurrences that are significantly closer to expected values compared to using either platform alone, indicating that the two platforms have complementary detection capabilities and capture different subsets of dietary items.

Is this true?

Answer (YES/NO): YES